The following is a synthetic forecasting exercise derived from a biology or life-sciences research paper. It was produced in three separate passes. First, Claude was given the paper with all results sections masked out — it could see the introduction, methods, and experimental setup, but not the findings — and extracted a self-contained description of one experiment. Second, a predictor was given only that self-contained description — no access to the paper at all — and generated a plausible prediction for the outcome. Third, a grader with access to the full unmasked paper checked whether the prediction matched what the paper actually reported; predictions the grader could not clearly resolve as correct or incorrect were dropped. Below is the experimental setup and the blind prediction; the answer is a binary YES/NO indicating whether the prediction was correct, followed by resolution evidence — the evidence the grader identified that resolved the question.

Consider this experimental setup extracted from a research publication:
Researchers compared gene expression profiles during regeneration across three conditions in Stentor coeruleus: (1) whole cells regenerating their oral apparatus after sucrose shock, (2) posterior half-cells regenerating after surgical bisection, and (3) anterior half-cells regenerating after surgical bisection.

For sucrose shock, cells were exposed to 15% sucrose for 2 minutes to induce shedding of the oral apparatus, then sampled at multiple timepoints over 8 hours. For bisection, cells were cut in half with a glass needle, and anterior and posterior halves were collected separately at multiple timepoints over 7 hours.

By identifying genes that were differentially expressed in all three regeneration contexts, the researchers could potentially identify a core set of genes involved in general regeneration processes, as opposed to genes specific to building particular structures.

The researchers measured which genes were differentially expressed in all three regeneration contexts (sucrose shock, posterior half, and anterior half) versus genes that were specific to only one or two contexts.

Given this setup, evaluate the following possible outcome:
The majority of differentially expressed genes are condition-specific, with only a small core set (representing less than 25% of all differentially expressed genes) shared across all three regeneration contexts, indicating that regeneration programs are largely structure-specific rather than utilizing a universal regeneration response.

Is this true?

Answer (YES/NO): YES